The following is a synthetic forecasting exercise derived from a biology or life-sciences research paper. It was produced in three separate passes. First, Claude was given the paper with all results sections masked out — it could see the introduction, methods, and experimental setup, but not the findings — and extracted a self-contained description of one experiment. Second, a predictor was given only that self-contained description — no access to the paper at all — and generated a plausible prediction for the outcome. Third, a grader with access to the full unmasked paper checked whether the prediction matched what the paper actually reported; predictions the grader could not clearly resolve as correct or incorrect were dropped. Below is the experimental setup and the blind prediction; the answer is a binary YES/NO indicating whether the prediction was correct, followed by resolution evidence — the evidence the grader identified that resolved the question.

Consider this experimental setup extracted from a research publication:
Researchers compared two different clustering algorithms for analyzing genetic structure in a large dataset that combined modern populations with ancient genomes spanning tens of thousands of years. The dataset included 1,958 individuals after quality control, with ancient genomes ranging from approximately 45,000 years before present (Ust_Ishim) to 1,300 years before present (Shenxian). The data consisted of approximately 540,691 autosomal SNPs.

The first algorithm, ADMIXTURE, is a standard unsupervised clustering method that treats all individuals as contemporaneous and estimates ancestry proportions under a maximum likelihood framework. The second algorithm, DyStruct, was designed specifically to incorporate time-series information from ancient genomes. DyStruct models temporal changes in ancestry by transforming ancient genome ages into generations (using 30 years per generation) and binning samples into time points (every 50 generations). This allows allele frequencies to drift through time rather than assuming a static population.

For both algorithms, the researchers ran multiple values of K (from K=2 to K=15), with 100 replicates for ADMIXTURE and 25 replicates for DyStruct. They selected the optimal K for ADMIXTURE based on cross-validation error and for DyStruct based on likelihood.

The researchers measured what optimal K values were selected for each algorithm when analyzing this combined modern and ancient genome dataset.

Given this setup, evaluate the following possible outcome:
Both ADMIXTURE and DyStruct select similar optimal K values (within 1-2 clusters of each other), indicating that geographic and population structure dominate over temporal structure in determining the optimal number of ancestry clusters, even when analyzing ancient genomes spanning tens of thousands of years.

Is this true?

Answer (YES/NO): YES